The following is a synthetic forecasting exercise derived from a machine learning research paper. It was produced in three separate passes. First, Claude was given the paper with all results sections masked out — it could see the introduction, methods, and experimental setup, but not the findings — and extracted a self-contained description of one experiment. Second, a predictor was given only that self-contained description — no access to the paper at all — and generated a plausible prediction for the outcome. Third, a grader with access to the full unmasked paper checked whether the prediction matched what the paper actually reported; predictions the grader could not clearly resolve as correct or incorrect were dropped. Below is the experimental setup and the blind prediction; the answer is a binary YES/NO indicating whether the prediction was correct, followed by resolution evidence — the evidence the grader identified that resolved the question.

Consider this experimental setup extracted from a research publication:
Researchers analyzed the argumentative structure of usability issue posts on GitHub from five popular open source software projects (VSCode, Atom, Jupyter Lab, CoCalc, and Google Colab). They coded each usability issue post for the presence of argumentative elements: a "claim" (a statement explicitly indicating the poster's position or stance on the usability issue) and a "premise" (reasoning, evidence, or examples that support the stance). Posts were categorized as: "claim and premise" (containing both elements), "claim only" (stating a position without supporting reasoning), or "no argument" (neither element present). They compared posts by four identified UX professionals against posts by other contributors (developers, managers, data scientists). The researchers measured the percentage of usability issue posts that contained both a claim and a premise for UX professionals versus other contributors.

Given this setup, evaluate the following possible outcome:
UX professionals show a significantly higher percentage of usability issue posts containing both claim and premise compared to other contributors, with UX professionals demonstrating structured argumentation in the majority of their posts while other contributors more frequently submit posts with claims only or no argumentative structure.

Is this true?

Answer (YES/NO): YES